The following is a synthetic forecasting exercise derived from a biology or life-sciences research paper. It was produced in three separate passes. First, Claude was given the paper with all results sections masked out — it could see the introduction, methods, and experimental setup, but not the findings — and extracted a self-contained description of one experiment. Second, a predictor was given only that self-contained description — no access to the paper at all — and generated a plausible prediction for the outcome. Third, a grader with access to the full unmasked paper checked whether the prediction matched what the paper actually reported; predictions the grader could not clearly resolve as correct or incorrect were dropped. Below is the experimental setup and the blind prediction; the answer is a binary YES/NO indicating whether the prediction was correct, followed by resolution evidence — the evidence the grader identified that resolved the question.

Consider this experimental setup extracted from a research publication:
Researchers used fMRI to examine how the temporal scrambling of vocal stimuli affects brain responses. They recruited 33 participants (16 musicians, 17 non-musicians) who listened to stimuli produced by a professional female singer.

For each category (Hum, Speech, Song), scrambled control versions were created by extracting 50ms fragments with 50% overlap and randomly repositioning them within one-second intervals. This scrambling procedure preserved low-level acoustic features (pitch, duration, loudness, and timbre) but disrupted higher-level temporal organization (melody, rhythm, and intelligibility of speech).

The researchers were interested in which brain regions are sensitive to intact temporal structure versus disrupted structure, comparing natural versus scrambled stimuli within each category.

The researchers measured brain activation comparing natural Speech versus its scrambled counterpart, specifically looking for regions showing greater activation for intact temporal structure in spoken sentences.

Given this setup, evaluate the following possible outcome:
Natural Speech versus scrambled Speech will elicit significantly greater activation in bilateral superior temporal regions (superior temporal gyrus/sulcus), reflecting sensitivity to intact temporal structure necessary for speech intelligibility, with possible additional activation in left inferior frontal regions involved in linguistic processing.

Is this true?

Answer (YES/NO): YES